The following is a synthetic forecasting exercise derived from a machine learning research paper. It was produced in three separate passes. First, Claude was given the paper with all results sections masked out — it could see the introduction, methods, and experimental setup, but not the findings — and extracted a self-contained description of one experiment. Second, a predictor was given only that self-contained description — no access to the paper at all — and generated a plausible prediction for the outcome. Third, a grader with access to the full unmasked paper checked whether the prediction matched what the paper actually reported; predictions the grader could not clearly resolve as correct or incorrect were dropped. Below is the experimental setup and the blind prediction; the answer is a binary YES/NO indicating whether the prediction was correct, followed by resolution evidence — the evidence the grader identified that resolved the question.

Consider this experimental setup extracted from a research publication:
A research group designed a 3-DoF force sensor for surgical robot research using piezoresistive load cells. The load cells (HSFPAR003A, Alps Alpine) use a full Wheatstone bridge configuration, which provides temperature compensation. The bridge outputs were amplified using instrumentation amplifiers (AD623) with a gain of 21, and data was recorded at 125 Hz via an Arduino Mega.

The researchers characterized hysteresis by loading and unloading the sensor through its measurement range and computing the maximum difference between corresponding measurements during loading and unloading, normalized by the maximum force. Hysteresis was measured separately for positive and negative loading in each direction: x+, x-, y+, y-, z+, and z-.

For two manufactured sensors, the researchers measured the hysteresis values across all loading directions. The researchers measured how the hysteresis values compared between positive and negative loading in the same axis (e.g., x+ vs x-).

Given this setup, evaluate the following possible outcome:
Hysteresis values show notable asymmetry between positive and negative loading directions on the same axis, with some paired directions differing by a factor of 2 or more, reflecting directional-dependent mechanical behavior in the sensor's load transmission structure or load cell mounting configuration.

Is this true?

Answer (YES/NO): NO